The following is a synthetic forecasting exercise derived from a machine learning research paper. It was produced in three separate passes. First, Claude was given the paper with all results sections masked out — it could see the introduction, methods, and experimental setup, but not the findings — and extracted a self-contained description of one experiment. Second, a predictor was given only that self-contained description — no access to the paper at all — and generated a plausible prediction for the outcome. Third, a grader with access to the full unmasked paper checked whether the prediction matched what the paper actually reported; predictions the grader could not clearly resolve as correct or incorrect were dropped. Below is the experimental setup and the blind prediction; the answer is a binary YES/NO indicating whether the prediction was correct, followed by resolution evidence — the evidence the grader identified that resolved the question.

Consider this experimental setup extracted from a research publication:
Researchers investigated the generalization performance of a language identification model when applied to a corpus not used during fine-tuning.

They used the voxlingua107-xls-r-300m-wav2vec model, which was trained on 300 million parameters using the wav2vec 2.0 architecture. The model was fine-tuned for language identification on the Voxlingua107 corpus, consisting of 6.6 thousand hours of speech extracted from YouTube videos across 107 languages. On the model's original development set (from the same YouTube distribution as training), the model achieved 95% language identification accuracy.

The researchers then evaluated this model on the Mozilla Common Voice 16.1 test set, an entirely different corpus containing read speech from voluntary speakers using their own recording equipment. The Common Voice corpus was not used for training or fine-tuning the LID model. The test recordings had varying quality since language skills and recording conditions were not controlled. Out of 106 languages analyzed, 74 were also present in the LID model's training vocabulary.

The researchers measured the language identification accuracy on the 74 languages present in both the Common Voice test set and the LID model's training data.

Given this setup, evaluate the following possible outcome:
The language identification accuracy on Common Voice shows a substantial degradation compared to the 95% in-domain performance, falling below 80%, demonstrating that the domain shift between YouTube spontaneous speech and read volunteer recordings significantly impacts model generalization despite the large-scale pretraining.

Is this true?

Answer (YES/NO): NO